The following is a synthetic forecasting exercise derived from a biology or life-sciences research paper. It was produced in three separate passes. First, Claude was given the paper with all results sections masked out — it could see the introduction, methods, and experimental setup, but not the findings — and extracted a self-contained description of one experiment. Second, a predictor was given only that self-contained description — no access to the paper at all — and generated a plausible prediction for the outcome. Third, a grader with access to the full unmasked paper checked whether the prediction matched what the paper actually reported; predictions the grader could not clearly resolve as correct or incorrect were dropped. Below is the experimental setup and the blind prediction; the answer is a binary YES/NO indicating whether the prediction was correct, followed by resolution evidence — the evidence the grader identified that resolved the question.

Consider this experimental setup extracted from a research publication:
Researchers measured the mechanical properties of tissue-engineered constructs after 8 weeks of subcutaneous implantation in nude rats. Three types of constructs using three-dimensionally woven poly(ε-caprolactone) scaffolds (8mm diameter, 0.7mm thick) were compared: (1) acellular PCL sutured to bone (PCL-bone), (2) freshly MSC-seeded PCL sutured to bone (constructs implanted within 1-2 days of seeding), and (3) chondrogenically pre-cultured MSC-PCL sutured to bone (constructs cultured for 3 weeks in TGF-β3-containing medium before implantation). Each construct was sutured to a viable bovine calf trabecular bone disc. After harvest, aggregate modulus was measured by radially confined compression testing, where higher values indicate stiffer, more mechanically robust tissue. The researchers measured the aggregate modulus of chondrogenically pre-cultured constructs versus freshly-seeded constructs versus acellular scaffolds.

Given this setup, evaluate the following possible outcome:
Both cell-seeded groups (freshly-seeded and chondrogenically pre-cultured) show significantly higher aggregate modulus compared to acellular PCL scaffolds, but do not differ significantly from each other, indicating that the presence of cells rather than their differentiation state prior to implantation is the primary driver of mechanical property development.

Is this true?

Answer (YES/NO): NO